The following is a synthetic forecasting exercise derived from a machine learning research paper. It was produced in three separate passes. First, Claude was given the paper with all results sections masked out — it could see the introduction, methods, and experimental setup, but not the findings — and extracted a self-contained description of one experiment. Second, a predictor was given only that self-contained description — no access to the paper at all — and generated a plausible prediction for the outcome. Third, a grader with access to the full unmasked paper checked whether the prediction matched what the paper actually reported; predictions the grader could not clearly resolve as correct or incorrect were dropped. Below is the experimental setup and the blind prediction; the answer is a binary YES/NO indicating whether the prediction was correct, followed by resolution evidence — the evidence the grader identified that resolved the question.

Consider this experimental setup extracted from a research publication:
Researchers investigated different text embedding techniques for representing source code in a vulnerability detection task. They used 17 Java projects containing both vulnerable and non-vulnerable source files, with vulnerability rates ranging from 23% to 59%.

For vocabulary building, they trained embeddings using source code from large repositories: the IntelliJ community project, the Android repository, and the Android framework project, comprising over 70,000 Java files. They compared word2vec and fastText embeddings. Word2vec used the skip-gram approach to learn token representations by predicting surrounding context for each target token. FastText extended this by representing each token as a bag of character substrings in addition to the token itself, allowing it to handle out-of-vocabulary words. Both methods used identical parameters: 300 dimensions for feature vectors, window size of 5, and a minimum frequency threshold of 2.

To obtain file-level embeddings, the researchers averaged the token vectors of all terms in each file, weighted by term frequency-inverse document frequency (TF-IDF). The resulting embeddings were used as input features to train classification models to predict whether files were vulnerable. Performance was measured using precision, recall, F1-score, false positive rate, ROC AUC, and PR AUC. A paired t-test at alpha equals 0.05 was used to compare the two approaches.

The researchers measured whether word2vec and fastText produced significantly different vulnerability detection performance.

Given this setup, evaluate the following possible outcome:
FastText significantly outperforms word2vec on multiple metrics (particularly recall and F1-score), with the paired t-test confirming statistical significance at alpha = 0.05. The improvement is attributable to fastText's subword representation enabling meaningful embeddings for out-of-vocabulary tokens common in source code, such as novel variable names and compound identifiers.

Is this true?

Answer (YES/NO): NO